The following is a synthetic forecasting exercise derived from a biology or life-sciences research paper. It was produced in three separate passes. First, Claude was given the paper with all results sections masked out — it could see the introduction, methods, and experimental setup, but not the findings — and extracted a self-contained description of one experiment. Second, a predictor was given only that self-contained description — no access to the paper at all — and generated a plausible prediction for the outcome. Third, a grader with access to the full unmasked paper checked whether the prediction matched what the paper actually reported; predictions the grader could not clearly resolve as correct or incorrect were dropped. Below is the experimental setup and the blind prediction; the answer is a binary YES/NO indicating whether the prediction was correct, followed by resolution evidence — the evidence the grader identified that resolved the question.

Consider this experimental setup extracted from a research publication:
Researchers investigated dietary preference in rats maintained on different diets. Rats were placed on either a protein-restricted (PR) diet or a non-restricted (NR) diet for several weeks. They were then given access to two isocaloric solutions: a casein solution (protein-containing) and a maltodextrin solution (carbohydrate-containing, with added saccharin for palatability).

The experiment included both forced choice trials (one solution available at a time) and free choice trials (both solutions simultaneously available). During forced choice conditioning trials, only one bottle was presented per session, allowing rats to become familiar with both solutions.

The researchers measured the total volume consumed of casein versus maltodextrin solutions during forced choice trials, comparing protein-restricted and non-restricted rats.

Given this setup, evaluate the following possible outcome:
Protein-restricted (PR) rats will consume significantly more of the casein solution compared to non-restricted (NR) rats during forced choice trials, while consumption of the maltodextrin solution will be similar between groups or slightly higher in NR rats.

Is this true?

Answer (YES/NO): NO